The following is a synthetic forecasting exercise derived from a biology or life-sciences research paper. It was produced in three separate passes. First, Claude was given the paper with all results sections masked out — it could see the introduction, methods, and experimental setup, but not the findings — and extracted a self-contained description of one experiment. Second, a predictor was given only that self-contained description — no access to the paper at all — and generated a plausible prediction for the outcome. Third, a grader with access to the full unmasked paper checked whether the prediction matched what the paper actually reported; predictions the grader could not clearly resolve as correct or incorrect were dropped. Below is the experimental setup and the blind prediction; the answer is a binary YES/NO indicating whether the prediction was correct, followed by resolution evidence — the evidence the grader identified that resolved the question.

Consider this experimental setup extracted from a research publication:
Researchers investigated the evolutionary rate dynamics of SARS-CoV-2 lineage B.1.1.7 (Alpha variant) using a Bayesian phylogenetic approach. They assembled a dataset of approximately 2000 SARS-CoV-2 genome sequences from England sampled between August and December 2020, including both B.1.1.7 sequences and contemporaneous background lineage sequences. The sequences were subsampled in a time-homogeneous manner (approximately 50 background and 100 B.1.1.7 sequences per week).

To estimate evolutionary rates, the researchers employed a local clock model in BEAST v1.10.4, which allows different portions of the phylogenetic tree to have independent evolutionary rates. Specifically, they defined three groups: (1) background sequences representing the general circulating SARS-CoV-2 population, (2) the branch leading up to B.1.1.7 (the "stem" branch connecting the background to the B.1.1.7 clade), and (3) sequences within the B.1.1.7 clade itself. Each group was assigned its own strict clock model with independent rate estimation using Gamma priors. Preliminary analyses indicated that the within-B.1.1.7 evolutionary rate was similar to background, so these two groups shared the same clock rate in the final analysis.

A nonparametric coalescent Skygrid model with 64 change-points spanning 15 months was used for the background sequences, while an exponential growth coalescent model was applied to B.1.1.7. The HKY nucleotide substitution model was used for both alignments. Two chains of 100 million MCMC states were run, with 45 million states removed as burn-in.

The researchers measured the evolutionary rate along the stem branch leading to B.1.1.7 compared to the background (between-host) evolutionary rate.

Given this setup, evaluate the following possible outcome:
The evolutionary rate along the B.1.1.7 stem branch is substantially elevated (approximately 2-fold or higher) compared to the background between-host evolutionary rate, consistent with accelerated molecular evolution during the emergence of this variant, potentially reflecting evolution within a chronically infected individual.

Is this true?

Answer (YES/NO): YES